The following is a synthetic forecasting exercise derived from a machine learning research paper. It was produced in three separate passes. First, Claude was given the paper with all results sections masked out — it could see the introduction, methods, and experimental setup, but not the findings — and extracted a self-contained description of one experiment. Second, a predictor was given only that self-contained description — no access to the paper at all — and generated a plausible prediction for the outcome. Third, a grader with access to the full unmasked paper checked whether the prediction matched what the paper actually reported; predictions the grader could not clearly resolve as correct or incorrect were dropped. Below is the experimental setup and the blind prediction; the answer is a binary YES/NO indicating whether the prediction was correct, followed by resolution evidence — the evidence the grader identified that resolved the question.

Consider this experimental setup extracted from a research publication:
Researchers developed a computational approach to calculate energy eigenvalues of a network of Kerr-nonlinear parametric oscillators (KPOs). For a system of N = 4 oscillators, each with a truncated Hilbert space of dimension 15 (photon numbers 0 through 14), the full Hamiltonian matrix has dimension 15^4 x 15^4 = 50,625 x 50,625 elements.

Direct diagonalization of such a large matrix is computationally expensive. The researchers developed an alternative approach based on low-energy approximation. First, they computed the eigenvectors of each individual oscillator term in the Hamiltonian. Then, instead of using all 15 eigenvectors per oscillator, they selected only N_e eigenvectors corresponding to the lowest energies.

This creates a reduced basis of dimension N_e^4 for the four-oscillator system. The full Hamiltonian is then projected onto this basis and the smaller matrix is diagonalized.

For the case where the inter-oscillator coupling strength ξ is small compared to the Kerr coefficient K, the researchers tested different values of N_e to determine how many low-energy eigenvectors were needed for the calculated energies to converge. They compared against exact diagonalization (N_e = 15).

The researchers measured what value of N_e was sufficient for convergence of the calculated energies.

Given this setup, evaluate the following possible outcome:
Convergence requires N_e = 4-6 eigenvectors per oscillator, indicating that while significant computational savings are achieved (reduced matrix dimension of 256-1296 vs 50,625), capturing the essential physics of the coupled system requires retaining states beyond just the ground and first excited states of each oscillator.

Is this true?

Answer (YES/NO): YES